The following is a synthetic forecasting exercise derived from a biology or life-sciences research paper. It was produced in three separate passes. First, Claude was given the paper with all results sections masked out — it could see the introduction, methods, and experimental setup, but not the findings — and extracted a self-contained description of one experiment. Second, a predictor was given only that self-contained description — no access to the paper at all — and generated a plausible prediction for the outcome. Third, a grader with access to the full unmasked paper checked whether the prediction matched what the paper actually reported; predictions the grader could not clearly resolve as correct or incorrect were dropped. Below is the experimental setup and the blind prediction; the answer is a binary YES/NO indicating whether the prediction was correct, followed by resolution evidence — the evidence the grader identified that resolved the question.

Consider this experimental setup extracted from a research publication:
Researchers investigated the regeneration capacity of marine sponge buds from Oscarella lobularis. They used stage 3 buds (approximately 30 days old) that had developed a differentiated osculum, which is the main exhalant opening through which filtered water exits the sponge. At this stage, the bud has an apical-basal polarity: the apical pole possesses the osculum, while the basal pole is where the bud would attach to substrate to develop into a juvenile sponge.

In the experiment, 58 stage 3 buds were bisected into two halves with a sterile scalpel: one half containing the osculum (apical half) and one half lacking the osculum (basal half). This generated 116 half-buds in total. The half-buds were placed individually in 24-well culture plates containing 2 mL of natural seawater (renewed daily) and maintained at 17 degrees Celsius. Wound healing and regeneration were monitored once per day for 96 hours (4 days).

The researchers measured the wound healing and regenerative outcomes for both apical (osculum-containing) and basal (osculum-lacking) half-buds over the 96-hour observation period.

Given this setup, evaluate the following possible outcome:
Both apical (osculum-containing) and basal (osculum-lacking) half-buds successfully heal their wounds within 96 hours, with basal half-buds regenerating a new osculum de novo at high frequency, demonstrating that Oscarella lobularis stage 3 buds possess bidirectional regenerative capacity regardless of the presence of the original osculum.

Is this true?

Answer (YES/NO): YES